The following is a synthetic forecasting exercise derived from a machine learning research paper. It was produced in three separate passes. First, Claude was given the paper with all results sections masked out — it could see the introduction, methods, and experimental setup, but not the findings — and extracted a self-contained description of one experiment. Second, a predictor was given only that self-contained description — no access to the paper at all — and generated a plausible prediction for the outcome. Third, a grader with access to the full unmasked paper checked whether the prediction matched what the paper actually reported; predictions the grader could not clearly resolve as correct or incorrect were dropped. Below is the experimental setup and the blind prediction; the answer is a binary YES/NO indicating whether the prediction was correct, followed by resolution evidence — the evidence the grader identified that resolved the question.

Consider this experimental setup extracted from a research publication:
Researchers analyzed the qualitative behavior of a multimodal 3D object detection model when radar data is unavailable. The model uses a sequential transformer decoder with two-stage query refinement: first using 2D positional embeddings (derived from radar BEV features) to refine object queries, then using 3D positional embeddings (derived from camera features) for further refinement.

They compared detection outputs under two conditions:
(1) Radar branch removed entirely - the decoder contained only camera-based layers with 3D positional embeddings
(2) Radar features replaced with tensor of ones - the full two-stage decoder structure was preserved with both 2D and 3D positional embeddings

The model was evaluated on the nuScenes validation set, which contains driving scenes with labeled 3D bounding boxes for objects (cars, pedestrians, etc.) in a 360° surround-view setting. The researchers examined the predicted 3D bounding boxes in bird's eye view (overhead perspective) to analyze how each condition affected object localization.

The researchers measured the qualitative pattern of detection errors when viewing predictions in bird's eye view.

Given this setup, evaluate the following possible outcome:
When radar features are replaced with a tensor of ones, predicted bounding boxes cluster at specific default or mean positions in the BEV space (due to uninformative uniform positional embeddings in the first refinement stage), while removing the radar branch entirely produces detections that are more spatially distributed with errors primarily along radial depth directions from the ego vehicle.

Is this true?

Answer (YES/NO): NO